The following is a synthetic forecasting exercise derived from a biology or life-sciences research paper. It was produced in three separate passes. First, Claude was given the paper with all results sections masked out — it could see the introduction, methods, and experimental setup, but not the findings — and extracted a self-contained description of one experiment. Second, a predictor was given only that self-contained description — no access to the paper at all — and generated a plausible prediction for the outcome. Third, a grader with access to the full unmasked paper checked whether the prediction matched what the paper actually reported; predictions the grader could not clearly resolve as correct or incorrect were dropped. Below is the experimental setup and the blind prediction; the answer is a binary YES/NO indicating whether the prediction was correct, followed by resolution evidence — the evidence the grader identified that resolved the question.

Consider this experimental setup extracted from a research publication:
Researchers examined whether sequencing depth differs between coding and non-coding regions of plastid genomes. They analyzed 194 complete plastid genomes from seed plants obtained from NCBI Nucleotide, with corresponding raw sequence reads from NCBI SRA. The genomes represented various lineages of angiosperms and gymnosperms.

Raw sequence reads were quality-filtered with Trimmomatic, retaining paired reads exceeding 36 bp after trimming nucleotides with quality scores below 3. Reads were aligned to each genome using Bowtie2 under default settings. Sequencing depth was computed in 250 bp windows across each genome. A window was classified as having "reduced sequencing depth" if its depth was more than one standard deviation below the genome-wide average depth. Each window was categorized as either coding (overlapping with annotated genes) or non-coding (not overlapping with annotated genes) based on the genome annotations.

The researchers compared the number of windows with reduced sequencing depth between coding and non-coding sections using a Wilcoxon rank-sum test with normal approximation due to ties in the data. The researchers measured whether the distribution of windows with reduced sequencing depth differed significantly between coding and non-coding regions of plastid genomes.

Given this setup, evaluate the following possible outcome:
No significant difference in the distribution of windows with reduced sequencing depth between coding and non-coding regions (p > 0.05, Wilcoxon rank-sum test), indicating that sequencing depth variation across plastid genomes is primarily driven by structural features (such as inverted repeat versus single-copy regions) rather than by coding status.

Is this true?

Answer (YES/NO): NO